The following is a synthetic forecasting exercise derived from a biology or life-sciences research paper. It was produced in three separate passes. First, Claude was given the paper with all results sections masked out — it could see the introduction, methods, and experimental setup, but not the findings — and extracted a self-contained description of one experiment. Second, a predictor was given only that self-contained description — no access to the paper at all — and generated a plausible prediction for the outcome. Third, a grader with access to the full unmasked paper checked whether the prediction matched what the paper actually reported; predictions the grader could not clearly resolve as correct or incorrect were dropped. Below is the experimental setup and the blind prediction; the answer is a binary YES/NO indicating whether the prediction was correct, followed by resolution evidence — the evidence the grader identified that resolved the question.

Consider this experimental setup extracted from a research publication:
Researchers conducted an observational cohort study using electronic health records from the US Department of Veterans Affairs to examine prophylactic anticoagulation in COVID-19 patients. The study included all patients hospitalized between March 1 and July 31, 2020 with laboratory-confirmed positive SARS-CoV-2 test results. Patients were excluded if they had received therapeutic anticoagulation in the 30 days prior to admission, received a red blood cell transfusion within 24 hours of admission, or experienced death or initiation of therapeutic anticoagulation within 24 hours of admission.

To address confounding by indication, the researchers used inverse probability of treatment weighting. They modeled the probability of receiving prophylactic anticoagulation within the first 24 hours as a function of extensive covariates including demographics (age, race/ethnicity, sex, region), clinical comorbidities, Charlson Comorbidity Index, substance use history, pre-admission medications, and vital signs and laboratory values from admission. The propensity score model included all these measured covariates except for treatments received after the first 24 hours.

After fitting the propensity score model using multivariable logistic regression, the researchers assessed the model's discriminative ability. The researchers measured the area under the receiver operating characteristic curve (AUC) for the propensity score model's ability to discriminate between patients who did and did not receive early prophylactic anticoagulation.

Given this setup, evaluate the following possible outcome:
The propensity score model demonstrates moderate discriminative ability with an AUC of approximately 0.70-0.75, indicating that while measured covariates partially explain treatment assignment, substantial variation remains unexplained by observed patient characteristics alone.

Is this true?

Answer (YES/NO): YES